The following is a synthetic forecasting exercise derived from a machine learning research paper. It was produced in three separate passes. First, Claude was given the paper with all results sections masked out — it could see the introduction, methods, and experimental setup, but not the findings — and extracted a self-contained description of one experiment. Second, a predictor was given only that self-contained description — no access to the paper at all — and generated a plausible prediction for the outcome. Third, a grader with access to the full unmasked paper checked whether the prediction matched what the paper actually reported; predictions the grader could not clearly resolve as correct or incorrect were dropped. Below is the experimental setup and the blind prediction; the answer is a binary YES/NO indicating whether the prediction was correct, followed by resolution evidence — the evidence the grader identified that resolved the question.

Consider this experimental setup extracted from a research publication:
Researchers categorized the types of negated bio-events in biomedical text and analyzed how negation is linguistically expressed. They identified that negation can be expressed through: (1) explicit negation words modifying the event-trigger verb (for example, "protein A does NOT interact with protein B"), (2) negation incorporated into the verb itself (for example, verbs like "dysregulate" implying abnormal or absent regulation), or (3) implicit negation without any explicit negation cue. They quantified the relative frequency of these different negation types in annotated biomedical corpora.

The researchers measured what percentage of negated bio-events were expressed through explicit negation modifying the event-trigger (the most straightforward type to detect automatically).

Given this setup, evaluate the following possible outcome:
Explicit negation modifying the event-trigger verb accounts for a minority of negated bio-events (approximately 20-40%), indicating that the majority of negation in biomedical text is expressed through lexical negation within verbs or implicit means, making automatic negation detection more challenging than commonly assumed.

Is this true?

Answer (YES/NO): NO